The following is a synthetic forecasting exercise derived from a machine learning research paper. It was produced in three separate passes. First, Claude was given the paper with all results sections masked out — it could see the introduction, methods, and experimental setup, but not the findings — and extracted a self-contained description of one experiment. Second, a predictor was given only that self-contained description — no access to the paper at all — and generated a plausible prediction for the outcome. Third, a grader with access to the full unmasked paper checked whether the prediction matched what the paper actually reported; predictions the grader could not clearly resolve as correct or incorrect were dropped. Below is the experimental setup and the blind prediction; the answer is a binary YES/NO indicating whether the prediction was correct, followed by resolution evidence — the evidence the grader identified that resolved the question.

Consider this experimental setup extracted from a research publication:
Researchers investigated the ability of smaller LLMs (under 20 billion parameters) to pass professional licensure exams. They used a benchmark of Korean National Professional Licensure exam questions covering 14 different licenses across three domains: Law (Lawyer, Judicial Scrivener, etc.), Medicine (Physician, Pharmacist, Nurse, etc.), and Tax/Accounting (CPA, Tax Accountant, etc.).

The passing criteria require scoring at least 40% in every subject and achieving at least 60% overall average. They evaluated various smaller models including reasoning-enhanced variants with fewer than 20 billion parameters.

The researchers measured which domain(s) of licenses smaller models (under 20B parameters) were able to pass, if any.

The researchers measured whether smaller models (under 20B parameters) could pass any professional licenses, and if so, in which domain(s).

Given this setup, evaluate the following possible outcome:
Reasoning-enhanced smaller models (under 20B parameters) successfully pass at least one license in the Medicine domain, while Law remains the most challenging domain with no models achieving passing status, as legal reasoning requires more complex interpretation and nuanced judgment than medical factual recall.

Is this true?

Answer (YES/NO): NO